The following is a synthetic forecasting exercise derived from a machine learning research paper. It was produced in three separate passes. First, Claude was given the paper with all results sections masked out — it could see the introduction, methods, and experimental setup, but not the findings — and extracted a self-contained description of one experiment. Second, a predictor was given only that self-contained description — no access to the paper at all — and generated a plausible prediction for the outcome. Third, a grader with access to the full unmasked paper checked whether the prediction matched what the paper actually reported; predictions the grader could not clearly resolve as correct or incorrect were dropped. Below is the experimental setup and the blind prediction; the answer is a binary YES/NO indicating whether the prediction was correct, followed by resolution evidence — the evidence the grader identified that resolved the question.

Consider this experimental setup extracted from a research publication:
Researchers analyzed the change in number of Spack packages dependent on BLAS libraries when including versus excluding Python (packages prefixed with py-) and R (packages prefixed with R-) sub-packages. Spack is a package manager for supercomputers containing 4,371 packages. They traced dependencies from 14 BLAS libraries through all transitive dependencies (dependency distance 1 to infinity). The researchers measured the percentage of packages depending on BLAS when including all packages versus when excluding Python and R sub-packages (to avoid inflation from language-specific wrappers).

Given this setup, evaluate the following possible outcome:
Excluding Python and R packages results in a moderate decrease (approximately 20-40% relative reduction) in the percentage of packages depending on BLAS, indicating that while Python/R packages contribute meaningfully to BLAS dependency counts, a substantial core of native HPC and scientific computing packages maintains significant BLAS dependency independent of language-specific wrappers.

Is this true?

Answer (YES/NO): YES